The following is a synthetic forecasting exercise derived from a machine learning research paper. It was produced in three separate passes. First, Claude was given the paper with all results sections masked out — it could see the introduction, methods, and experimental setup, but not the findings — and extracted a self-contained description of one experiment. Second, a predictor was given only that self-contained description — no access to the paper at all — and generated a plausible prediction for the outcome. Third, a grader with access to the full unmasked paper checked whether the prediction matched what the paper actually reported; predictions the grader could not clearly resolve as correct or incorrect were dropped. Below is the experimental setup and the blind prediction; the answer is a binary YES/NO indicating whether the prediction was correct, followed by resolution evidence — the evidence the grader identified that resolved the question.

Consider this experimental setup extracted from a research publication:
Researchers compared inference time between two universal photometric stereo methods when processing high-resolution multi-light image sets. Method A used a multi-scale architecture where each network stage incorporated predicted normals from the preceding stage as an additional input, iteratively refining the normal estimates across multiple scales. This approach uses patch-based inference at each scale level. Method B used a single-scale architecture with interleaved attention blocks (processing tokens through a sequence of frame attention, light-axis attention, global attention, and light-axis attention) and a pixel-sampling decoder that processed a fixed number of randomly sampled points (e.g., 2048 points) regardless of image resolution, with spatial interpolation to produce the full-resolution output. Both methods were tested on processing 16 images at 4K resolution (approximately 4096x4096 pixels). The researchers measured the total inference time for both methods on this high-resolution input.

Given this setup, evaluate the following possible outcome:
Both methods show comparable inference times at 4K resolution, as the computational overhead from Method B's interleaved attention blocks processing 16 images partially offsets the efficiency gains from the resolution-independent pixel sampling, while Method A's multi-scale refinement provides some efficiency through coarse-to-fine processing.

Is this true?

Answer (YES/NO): NO